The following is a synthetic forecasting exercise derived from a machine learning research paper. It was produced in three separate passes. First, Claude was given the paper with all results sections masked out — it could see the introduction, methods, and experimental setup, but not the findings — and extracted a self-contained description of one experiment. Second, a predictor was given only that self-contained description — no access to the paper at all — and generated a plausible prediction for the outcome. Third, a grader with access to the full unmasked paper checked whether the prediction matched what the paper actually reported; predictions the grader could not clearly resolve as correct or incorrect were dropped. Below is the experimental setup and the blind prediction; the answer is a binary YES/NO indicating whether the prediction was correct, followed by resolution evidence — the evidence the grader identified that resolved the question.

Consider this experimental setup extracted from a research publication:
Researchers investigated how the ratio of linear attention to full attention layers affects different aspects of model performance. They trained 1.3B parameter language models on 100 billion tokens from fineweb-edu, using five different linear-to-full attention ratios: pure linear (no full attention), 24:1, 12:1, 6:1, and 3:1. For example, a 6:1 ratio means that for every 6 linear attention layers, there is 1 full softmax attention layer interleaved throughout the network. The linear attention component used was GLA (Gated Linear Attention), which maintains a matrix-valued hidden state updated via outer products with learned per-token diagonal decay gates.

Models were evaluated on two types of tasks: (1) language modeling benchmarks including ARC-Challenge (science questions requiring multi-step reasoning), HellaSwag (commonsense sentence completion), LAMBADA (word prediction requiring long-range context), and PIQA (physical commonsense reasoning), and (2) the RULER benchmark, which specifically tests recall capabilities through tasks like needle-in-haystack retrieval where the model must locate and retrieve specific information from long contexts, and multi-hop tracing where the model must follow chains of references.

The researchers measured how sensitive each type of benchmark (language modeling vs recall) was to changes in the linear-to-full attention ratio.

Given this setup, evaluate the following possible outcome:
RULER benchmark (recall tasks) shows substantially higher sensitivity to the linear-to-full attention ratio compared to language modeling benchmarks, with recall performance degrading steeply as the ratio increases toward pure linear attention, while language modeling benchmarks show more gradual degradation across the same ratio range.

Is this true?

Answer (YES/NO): NO